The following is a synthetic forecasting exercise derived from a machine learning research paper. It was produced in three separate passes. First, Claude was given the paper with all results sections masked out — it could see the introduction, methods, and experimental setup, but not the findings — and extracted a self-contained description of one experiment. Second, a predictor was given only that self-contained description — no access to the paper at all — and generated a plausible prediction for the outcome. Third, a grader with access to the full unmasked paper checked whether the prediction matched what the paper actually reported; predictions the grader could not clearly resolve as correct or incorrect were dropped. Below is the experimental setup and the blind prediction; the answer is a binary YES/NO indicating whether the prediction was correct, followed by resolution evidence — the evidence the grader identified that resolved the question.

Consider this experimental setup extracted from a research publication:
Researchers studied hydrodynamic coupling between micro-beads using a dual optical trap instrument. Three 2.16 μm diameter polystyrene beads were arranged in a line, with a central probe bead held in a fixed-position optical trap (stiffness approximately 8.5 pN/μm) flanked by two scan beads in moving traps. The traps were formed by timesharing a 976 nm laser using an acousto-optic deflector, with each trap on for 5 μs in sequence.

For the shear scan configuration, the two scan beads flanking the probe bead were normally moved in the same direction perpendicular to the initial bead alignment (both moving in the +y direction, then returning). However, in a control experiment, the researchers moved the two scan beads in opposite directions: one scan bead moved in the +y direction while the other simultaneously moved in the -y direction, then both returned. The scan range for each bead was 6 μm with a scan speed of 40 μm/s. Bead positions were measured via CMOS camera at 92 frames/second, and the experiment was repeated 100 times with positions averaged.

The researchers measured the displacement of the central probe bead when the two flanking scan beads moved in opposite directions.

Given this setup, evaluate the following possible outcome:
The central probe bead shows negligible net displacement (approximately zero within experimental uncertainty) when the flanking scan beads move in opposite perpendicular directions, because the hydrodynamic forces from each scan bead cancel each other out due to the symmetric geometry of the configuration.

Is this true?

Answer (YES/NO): YES